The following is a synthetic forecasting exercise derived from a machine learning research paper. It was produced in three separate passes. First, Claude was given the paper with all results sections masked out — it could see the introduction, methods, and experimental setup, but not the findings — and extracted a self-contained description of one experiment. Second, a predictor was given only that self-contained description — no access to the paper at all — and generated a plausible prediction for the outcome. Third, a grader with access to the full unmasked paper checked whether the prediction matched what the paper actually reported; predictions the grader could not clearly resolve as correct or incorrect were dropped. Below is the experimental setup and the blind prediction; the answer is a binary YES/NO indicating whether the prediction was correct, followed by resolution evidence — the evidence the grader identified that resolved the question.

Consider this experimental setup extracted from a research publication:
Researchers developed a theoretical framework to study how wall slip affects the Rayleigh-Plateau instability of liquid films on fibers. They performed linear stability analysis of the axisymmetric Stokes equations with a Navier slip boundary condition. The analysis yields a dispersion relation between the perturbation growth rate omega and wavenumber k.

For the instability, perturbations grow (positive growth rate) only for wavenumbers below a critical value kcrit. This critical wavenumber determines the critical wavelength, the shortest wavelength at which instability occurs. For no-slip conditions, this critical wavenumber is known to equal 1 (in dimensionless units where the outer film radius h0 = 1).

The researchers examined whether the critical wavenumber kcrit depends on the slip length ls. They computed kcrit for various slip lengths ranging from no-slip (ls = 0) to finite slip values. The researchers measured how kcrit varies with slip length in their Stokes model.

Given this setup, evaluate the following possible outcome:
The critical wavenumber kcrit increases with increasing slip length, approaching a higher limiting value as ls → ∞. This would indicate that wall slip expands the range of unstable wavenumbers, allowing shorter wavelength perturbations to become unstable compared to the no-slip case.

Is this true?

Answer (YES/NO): NO